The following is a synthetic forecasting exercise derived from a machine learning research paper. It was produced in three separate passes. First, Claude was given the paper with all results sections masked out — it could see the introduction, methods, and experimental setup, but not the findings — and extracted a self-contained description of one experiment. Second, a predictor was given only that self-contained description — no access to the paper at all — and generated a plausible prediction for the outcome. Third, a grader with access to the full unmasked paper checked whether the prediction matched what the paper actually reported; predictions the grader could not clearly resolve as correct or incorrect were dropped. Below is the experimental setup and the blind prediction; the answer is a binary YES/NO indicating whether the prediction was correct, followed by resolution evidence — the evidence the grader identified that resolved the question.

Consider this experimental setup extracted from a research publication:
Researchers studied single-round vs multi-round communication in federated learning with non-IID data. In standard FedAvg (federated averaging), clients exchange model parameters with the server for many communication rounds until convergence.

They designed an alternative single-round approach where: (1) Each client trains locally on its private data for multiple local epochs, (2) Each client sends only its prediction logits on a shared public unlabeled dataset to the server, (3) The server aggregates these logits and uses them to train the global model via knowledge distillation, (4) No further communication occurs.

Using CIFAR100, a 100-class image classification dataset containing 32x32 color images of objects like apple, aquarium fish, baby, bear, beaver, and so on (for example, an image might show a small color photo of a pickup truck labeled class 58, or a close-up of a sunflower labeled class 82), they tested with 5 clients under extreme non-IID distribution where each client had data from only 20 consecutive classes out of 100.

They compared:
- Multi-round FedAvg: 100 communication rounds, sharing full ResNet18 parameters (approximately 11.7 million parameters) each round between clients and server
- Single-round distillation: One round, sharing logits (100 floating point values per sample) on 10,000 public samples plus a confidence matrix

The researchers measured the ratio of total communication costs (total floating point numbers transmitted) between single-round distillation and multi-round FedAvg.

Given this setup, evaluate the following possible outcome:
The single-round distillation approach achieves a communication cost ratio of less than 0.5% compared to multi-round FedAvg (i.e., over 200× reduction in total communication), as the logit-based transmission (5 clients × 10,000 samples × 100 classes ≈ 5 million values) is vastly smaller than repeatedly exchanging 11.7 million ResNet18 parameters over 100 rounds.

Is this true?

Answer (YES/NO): NO